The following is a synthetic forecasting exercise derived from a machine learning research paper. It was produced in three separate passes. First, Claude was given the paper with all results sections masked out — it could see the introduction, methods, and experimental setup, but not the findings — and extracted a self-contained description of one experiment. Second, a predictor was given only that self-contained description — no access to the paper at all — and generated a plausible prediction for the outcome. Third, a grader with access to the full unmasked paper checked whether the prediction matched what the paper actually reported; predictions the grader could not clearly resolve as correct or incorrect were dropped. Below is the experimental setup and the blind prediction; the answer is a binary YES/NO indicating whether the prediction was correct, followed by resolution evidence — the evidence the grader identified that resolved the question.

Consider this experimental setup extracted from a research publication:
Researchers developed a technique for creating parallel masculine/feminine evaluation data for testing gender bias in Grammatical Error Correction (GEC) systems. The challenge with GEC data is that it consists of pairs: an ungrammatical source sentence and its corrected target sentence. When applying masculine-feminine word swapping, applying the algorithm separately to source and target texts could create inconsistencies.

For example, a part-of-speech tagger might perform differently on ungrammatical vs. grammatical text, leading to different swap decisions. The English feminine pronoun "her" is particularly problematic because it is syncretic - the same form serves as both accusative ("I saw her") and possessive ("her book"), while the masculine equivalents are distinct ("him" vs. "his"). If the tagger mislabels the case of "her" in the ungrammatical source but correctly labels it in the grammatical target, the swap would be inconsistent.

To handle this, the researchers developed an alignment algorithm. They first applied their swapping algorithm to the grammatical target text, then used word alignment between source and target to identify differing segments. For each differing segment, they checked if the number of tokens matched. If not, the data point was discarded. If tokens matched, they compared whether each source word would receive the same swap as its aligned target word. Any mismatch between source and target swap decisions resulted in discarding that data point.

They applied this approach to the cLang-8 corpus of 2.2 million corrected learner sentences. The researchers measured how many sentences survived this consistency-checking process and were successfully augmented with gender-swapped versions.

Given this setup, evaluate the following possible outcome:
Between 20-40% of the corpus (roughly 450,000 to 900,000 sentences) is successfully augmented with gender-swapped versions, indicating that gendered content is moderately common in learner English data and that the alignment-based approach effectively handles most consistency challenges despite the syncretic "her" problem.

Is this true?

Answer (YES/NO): NO